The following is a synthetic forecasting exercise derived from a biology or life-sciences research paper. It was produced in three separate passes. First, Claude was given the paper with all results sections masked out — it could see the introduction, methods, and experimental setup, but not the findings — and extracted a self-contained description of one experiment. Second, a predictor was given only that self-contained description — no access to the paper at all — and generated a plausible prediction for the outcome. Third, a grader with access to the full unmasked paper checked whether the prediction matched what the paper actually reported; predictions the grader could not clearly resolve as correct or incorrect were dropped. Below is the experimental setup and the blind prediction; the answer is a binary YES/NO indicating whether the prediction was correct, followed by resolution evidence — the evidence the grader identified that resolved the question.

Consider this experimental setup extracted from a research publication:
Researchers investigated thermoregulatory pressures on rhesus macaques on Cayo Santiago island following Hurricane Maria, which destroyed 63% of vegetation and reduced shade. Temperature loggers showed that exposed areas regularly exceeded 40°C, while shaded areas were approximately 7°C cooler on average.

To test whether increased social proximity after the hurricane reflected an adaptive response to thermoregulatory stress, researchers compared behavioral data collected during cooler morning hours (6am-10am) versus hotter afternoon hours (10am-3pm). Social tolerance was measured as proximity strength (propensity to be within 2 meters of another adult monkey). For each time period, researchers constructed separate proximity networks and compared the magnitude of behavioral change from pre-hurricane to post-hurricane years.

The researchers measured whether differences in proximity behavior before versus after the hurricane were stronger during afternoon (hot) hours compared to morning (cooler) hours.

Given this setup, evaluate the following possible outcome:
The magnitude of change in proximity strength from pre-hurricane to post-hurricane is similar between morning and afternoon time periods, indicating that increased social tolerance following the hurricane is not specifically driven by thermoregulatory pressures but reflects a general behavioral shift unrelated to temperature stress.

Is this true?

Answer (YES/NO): NO